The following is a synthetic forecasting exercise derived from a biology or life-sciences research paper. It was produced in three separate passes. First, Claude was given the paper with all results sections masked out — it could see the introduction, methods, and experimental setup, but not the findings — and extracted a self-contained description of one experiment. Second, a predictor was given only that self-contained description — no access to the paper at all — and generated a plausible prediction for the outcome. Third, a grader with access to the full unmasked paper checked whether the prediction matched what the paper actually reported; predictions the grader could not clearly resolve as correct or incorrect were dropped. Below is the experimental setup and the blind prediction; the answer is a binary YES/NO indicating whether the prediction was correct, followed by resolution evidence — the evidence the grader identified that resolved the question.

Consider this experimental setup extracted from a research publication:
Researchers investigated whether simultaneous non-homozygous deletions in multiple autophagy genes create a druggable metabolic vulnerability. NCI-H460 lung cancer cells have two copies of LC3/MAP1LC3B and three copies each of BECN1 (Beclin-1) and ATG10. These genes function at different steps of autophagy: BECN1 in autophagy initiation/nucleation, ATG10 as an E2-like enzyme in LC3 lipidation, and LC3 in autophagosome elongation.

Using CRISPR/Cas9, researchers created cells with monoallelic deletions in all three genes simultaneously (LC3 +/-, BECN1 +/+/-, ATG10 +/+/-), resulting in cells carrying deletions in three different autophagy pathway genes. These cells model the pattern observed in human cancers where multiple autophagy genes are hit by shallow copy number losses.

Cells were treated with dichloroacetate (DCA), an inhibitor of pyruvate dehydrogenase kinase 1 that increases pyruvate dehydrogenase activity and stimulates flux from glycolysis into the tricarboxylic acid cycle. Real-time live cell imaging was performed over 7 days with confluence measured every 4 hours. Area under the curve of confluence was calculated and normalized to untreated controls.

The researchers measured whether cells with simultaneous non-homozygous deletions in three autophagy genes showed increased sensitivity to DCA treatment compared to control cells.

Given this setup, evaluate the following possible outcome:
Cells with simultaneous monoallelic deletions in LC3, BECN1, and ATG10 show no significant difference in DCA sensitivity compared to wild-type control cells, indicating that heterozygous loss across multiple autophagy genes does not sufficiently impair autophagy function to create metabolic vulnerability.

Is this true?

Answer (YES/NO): YES